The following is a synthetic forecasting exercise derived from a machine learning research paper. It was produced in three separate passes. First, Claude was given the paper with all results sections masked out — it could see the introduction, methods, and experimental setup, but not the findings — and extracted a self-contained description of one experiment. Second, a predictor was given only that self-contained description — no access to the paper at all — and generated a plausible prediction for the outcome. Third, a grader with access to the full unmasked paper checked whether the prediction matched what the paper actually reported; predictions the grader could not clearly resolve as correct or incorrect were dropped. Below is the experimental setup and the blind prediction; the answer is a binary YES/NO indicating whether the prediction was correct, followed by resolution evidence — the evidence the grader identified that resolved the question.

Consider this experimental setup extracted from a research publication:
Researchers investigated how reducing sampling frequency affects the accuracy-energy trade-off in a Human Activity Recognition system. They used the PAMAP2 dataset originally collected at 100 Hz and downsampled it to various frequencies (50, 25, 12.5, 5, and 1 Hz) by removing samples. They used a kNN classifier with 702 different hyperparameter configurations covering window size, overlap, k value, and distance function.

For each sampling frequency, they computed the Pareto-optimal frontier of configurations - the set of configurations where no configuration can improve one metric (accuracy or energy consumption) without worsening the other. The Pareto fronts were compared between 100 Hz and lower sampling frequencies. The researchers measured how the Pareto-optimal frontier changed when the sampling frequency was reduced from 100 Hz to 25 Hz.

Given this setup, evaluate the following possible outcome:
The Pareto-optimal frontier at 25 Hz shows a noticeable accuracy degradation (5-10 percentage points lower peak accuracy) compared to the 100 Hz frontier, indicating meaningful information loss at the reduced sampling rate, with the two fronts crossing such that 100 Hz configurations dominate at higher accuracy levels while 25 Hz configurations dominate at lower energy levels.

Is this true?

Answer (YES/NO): NO